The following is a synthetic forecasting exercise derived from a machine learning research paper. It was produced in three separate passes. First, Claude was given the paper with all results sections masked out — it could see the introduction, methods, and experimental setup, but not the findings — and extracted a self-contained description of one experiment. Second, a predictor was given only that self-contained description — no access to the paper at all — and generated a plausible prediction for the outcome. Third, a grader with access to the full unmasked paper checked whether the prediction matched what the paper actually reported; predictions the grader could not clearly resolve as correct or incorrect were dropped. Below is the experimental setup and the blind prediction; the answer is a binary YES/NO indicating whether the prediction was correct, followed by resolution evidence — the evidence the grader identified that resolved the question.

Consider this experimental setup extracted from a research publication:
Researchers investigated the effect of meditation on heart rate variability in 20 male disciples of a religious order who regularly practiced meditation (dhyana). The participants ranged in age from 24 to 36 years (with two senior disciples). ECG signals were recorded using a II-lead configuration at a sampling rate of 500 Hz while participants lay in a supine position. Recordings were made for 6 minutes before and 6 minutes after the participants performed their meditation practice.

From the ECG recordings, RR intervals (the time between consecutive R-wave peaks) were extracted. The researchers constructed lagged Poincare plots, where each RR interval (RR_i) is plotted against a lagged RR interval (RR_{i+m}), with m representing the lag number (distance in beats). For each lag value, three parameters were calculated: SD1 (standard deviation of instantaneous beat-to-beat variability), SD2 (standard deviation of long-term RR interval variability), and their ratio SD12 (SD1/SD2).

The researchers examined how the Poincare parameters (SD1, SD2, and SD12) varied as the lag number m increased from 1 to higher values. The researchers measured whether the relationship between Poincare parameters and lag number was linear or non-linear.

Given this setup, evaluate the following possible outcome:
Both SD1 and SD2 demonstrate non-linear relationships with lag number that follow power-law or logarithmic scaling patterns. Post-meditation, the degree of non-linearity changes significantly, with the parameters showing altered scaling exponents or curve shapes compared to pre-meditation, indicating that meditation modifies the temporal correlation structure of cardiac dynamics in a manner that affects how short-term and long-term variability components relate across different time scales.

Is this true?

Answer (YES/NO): NO